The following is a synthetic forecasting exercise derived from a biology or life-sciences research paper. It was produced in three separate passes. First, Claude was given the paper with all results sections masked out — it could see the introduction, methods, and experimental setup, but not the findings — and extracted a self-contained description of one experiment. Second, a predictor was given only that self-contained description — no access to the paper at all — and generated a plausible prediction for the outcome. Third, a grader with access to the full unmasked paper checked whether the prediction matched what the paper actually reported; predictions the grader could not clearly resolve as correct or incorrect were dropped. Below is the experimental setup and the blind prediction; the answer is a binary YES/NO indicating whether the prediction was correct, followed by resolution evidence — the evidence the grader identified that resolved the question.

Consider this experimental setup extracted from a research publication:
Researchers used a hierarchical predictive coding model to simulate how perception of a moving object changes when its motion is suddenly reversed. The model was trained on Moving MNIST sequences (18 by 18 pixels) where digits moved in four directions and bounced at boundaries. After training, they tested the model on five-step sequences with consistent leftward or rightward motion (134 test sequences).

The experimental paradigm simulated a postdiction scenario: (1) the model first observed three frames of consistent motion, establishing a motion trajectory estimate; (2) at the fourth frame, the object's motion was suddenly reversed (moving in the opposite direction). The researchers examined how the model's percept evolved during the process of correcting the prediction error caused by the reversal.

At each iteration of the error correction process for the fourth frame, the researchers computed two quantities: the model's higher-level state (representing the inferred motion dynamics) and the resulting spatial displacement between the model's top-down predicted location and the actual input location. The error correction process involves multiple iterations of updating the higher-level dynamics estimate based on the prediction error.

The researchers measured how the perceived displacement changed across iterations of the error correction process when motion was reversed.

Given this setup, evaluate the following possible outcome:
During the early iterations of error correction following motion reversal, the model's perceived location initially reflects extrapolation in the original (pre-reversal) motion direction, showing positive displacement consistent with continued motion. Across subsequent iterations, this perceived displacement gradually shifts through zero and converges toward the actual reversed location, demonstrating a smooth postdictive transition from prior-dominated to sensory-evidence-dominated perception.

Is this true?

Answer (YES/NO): YES